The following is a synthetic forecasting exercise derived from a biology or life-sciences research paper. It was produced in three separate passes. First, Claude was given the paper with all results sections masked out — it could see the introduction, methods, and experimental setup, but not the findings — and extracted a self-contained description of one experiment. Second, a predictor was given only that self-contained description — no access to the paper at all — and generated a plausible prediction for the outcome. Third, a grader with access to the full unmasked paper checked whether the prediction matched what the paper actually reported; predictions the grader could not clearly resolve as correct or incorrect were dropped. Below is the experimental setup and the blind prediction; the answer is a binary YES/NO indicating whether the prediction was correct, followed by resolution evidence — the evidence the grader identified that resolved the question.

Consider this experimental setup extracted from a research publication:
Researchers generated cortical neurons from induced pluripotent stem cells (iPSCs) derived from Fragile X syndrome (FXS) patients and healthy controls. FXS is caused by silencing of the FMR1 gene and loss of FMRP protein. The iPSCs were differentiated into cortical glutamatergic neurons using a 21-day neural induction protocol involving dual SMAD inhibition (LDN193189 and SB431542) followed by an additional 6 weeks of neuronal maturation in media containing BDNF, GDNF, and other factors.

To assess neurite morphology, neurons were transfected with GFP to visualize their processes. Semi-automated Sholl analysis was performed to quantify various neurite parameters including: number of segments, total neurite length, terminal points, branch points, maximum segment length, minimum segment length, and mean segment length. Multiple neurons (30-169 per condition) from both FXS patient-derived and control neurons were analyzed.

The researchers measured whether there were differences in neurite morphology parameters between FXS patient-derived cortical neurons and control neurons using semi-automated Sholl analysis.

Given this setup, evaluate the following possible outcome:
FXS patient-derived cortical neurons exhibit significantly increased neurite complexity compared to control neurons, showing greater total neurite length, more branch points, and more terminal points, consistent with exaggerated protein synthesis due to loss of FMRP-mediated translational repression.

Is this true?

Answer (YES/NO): NO